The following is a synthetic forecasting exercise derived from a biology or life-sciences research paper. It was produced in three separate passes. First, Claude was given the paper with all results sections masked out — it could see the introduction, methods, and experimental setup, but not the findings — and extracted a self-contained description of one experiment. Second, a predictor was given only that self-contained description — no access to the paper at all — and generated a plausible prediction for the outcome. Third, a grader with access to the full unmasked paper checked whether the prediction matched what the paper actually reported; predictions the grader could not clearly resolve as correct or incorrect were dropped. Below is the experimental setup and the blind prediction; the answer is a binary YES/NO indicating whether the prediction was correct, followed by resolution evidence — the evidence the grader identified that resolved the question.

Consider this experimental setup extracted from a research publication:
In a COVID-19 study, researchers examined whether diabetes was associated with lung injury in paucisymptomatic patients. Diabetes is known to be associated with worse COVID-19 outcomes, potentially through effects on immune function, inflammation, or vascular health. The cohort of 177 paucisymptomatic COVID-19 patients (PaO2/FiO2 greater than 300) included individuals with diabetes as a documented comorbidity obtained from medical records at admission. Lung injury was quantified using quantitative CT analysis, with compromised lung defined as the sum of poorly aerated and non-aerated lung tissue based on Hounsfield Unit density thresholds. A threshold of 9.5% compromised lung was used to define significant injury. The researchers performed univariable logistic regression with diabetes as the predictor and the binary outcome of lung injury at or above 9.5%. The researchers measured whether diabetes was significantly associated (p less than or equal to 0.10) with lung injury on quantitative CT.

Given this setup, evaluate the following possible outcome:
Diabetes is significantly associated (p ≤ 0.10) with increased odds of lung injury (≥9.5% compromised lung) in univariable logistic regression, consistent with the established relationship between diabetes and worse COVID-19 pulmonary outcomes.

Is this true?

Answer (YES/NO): NO